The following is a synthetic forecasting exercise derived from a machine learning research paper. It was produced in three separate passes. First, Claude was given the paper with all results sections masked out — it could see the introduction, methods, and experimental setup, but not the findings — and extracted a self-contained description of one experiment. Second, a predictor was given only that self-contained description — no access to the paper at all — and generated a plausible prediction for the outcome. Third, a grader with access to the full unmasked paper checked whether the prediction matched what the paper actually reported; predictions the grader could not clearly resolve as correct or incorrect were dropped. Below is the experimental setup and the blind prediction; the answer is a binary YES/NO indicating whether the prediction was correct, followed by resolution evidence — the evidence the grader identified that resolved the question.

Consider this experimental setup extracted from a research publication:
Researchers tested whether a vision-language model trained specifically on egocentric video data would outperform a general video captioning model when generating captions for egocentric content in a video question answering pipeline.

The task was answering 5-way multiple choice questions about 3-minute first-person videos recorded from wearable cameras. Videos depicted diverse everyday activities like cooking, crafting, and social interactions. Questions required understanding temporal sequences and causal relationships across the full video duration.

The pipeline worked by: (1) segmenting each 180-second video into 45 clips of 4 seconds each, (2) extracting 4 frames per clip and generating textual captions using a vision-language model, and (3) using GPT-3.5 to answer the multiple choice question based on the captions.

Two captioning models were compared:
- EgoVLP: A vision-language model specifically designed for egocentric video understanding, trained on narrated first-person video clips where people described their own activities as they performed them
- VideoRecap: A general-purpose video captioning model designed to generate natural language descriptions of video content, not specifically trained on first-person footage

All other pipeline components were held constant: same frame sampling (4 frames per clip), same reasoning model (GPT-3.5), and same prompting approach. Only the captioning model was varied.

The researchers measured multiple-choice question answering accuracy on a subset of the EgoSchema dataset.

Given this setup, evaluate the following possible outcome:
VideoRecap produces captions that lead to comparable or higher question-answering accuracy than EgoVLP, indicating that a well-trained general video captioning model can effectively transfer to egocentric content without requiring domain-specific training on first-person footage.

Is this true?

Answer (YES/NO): YES